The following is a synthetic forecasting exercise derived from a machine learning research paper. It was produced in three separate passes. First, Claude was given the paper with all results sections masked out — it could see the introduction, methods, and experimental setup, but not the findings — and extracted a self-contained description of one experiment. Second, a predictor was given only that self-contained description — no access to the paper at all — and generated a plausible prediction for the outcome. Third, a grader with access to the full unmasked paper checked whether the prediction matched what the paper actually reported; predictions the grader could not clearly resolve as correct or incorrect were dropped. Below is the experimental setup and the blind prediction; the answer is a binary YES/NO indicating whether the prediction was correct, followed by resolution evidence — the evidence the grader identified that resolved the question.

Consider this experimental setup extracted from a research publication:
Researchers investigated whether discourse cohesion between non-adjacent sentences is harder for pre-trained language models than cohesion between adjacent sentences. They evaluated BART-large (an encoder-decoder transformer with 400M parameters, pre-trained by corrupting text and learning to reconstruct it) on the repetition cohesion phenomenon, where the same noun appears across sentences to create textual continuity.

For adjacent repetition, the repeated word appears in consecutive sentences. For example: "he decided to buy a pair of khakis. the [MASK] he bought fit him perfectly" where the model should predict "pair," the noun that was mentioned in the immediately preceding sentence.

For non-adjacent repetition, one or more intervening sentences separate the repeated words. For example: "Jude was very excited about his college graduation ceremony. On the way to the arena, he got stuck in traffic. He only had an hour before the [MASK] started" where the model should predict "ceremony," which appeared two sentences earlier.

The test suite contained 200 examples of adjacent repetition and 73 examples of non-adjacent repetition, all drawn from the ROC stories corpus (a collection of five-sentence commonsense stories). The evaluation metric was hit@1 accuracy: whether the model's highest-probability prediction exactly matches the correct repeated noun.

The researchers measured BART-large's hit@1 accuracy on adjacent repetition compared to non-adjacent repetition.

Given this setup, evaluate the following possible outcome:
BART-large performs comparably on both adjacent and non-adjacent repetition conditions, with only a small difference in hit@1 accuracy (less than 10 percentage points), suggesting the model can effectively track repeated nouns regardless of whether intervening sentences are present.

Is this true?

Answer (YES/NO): YES